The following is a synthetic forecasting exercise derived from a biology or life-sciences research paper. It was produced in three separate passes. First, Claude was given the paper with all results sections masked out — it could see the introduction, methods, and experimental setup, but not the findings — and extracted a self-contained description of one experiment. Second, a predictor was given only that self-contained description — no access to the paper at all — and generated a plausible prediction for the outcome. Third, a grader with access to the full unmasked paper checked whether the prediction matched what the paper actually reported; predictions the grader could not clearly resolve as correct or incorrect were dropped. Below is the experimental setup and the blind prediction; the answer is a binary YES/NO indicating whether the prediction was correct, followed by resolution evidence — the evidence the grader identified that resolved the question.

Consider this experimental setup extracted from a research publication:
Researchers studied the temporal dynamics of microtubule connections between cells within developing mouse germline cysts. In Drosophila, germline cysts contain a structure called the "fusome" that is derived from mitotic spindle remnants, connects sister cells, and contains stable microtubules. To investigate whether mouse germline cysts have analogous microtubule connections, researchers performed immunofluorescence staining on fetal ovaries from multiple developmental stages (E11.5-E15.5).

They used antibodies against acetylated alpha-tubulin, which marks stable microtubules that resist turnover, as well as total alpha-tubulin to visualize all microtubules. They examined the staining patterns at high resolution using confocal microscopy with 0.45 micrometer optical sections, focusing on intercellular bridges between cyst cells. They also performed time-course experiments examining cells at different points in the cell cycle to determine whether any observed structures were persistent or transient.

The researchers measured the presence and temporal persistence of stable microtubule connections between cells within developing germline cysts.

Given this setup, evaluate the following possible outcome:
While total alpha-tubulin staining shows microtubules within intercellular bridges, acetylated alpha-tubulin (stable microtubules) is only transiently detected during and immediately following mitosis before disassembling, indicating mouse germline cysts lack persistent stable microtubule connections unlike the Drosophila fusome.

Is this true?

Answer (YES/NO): NO